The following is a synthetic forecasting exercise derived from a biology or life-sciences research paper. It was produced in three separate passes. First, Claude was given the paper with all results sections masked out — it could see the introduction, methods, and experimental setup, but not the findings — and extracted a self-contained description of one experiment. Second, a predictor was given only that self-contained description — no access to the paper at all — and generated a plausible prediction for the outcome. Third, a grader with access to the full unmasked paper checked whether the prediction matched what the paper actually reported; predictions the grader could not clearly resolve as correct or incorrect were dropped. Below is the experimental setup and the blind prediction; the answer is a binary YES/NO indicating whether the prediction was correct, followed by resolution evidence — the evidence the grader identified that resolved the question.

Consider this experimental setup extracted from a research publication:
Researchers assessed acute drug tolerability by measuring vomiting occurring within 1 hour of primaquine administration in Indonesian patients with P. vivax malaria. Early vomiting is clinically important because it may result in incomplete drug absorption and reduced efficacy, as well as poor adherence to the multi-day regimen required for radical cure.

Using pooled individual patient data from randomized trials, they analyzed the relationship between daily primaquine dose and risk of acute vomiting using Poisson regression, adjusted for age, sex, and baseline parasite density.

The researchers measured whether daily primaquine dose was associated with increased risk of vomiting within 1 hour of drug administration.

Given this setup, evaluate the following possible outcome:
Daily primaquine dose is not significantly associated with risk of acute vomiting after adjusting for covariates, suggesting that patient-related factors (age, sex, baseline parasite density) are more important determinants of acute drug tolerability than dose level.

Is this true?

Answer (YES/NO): NO